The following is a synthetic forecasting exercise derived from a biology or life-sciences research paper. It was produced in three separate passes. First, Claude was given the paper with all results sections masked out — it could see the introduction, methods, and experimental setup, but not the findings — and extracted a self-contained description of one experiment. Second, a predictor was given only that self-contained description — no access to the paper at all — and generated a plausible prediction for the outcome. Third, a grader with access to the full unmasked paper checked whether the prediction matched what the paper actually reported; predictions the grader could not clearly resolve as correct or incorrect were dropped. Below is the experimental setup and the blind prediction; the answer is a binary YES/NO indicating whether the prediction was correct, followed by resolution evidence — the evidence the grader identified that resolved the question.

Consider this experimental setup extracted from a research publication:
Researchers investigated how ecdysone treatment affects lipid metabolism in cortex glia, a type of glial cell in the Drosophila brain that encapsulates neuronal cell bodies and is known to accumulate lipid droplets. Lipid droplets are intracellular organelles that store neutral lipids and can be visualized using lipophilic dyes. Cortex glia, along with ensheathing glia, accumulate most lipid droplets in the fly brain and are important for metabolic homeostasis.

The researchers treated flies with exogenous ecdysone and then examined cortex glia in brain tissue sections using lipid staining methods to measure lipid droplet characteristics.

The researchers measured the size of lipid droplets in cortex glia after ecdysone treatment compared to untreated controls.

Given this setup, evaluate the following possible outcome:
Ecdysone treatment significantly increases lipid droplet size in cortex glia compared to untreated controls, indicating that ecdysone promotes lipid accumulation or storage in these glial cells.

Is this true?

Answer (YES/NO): NO